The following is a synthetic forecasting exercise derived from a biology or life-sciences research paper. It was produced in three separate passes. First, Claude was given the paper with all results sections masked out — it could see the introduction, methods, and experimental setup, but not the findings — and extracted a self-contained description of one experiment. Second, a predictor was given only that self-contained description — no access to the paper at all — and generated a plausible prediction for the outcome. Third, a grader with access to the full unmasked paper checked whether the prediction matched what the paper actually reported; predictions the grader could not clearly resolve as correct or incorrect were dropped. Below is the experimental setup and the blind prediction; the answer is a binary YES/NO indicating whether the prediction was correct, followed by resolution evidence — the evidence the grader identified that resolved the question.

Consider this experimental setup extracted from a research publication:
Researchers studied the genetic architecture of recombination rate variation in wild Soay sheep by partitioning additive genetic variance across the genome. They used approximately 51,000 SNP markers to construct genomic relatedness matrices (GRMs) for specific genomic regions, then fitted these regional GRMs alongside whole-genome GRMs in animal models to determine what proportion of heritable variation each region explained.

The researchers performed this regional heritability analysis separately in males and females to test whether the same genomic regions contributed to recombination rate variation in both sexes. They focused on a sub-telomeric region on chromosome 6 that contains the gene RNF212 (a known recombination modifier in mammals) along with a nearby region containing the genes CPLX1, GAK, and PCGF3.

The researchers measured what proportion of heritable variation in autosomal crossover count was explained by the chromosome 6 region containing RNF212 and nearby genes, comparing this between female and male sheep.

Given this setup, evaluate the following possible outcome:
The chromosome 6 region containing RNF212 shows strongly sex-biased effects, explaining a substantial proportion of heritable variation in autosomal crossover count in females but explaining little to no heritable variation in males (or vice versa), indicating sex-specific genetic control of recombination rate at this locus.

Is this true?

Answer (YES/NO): YES